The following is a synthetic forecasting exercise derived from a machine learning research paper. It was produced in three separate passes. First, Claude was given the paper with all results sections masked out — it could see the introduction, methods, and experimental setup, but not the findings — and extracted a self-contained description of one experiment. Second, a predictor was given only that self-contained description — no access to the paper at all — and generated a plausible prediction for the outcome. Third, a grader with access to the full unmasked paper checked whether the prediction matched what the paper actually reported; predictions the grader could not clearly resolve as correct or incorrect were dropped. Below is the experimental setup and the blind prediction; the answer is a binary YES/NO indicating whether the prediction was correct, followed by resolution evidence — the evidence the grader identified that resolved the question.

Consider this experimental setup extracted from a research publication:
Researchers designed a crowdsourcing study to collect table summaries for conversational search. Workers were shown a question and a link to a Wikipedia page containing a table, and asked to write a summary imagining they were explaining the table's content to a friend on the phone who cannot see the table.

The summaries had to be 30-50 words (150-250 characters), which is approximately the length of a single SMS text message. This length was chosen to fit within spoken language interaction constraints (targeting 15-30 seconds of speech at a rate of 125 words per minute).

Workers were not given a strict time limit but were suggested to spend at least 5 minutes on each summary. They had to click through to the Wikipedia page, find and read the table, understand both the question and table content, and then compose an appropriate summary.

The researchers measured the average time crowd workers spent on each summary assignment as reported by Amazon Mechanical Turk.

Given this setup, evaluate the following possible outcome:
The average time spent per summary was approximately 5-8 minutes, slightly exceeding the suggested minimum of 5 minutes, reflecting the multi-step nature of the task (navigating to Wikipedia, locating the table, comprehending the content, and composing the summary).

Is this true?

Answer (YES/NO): NO